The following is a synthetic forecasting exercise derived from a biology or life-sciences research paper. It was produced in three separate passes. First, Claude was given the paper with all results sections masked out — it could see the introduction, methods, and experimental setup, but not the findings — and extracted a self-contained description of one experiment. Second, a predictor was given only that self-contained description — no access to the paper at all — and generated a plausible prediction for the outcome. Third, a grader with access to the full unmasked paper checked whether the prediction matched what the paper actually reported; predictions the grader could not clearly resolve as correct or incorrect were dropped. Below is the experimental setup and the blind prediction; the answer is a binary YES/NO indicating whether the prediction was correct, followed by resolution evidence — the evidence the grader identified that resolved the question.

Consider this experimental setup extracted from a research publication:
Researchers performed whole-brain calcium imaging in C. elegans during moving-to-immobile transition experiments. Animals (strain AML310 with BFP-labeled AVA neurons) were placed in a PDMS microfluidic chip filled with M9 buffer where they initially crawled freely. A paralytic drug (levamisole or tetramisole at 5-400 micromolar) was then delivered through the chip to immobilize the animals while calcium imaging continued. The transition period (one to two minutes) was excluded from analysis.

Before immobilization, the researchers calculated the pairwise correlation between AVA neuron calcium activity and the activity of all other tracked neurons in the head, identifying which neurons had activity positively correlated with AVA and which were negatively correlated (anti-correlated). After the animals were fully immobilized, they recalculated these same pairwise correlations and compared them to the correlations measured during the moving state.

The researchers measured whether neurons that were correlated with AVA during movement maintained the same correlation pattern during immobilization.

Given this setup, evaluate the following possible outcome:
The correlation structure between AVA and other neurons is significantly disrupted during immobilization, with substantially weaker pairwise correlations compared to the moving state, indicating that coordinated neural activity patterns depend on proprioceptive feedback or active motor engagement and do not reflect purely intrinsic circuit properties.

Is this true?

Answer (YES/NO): NO